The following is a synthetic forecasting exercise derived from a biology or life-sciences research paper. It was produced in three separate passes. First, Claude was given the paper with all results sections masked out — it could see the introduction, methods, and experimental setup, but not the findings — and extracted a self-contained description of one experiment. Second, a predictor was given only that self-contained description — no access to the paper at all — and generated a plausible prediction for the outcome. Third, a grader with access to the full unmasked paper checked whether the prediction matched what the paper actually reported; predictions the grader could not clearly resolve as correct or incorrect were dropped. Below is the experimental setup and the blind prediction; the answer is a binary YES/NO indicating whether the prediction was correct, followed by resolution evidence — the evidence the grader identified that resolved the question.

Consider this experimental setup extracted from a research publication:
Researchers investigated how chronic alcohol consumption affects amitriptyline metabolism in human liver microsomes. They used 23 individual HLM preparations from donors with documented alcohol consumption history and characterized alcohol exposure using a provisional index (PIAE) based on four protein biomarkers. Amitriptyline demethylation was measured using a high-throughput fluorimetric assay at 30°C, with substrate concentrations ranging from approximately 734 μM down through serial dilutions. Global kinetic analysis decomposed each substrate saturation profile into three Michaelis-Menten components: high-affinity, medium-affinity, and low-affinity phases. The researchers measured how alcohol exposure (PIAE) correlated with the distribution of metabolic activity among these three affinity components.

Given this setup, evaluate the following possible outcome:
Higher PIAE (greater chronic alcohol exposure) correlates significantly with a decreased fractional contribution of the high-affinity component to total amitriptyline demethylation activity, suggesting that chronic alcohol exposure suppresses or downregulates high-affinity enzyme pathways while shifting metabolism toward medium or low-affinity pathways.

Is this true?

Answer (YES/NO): NO